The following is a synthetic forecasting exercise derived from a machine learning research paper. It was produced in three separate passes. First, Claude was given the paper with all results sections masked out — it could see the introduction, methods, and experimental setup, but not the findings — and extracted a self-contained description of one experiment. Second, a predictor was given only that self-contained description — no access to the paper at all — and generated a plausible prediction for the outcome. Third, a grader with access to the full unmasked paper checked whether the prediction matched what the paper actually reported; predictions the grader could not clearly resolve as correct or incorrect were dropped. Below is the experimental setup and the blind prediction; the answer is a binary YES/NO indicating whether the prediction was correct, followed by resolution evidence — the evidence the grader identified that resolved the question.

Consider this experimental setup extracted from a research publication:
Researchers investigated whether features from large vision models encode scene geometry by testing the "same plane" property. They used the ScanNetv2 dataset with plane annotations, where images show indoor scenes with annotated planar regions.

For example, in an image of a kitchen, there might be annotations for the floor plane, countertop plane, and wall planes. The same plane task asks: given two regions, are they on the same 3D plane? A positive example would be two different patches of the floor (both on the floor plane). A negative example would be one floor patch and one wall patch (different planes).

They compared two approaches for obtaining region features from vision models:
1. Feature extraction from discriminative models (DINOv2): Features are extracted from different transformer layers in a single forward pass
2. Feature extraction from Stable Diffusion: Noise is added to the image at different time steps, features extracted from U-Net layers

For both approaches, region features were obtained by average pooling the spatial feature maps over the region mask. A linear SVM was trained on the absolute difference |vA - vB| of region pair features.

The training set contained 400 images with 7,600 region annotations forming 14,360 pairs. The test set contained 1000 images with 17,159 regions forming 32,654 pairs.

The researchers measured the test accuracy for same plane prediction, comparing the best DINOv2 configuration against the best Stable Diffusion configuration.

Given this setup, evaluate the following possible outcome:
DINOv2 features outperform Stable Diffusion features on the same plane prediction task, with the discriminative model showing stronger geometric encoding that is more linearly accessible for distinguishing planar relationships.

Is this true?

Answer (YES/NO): NO